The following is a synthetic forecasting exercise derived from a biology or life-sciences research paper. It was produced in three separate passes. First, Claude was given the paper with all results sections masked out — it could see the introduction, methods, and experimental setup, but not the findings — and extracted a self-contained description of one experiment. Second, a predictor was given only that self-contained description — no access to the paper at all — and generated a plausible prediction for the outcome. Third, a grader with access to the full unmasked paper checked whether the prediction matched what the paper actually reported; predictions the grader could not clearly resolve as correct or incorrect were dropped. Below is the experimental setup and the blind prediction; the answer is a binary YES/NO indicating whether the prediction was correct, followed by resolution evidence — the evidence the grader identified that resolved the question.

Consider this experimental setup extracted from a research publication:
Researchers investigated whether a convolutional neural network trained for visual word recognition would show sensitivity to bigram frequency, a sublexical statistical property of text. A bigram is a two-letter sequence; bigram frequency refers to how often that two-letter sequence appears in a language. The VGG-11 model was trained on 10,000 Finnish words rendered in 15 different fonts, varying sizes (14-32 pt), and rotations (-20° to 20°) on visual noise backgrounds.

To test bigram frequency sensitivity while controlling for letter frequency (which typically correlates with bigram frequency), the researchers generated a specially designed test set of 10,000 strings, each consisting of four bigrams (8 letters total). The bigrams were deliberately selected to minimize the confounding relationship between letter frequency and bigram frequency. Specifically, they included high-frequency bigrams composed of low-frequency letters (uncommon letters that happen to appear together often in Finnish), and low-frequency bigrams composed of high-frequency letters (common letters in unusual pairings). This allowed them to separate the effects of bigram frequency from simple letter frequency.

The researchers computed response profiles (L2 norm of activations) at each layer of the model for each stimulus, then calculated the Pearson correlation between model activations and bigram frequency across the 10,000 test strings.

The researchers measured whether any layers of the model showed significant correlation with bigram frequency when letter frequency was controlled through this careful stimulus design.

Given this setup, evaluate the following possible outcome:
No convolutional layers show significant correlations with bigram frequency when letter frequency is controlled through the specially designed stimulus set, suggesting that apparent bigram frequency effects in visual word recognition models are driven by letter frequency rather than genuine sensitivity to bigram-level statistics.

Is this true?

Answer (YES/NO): NO